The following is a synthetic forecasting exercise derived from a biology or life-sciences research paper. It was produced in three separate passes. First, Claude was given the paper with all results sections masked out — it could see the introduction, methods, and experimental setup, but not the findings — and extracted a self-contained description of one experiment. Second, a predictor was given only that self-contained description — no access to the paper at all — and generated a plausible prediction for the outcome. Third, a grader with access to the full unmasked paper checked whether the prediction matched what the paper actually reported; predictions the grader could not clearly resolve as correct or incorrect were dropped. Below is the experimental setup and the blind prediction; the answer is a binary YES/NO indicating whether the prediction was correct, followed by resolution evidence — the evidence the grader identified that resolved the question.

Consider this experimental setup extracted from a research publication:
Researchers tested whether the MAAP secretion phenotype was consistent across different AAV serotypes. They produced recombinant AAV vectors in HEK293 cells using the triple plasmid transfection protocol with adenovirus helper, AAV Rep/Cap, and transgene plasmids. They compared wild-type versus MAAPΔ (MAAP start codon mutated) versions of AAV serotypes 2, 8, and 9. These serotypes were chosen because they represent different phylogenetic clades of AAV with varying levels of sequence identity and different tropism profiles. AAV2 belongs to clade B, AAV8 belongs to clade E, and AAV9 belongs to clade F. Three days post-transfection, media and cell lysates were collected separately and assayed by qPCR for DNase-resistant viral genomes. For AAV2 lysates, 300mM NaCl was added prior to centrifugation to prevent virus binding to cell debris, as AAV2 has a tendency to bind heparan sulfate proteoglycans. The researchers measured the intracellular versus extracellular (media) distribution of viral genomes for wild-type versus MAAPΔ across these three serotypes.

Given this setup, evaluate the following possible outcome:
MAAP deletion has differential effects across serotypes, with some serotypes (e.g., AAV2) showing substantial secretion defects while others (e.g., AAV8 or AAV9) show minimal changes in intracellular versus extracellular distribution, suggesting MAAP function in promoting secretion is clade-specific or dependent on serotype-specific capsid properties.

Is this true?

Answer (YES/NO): NO